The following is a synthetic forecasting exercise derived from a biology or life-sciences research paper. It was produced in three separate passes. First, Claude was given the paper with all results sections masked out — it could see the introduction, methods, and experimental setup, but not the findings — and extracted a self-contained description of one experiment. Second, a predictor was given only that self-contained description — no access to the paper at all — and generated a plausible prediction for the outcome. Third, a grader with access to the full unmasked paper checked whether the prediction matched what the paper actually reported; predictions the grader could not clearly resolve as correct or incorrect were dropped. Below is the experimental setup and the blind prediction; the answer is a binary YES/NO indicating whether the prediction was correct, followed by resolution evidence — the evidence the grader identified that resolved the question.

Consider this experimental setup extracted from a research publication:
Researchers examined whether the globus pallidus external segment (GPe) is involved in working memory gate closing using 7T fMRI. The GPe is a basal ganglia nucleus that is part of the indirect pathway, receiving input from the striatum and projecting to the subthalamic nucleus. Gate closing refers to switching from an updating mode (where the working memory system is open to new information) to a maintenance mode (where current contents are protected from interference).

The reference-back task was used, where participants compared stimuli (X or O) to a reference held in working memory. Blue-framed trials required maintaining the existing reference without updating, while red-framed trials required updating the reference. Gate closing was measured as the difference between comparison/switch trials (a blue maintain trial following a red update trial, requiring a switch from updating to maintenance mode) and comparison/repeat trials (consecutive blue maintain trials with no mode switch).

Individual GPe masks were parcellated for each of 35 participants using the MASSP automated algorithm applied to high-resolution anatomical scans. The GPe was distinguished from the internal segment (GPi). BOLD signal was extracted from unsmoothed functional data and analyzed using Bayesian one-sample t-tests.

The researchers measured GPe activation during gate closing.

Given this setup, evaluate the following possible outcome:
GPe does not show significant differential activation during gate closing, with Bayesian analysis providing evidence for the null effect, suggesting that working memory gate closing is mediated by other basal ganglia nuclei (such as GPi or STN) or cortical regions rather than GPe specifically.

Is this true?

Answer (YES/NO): NO